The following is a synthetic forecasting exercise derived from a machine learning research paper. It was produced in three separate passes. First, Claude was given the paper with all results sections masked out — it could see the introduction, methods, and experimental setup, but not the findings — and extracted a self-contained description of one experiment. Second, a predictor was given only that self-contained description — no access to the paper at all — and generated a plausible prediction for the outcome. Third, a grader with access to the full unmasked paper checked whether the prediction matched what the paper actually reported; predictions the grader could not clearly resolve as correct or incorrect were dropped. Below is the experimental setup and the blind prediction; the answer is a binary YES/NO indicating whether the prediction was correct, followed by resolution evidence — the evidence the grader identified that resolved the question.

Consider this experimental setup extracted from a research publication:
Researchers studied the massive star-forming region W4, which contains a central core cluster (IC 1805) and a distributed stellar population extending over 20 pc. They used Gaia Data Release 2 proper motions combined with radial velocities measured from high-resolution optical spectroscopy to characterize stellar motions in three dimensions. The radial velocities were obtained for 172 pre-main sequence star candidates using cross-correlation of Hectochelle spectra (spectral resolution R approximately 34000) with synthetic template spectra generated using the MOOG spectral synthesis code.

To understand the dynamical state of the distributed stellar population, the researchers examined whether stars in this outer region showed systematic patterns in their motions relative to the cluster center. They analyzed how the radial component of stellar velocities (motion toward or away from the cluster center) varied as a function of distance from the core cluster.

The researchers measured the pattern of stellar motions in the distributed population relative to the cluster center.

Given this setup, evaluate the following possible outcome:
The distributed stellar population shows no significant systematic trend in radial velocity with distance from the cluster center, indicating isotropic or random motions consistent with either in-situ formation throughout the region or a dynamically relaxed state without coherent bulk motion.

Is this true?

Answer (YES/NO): NO